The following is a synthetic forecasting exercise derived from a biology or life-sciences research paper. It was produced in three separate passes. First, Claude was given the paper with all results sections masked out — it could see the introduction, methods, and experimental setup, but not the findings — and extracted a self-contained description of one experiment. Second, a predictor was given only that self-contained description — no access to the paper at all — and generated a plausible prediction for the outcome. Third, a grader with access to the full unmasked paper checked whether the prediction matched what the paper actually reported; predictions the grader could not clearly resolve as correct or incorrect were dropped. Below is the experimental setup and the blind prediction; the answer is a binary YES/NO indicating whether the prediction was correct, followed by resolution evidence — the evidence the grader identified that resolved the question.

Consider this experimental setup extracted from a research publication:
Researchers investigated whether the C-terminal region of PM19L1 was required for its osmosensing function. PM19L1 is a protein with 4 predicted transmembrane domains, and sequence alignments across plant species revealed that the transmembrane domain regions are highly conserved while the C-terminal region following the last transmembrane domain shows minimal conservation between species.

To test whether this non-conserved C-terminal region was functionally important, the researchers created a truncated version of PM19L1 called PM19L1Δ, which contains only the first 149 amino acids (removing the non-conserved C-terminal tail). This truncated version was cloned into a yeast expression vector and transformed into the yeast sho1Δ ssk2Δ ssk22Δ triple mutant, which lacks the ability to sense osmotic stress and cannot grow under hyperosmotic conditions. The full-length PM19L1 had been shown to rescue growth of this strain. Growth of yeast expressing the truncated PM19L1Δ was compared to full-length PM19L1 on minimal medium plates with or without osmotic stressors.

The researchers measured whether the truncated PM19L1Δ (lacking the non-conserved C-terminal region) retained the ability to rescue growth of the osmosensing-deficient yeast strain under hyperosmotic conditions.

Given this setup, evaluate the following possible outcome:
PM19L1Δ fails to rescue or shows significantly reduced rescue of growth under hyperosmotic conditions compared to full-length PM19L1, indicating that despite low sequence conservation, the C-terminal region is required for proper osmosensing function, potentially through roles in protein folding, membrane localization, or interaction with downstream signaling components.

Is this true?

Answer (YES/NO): NO